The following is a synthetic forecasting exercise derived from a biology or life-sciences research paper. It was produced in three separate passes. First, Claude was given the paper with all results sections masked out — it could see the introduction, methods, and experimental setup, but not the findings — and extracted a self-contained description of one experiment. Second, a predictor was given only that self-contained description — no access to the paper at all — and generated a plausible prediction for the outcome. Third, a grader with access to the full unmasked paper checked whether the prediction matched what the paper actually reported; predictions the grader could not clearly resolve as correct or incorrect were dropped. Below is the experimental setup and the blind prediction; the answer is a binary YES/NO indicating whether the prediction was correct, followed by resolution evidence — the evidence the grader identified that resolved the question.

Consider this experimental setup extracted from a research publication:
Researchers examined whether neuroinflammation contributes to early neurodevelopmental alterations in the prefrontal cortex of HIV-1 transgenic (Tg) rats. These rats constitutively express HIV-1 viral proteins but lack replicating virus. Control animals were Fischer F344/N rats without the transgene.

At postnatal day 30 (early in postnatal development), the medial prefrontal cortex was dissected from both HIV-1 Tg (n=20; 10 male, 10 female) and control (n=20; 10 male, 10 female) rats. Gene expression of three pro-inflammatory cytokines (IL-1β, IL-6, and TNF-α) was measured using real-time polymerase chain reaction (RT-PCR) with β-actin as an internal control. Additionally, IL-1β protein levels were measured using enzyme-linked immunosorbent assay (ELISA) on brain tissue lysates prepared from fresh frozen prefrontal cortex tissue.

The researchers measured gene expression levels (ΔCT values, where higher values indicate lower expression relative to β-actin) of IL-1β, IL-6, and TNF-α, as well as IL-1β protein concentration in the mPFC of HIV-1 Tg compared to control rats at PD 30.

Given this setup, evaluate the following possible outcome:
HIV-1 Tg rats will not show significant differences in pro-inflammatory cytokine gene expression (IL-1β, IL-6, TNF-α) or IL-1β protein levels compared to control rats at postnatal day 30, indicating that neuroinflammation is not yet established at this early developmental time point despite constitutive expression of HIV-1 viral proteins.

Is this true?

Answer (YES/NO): NO